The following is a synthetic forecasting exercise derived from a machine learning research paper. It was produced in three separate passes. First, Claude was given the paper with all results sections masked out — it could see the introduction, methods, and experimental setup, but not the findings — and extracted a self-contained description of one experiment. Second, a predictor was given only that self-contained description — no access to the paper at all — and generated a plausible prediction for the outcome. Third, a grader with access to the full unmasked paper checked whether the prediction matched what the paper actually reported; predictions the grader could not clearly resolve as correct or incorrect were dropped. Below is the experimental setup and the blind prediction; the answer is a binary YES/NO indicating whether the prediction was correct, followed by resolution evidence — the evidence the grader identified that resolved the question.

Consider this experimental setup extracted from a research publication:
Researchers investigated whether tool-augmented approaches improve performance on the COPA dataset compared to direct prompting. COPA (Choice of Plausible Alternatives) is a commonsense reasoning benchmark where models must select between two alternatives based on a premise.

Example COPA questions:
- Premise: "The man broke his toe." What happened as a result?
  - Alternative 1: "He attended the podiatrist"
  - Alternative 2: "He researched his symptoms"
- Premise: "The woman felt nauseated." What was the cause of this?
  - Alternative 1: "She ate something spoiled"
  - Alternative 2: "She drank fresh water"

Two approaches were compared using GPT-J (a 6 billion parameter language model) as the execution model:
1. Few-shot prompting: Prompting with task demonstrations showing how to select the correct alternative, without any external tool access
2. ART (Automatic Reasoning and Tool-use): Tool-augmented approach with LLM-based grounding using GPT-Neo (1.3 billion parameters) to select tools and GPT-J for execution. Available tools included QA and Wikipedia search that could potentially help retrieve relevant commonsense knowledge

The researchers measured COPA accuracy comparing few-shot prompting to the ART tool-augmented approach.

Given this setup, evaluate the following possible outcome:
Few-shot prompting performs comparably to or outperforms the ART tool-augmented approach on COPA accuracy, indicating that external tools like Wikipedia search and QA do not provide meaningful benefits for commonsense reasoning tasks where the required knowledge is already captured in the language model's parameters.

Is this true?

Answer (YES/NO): YES